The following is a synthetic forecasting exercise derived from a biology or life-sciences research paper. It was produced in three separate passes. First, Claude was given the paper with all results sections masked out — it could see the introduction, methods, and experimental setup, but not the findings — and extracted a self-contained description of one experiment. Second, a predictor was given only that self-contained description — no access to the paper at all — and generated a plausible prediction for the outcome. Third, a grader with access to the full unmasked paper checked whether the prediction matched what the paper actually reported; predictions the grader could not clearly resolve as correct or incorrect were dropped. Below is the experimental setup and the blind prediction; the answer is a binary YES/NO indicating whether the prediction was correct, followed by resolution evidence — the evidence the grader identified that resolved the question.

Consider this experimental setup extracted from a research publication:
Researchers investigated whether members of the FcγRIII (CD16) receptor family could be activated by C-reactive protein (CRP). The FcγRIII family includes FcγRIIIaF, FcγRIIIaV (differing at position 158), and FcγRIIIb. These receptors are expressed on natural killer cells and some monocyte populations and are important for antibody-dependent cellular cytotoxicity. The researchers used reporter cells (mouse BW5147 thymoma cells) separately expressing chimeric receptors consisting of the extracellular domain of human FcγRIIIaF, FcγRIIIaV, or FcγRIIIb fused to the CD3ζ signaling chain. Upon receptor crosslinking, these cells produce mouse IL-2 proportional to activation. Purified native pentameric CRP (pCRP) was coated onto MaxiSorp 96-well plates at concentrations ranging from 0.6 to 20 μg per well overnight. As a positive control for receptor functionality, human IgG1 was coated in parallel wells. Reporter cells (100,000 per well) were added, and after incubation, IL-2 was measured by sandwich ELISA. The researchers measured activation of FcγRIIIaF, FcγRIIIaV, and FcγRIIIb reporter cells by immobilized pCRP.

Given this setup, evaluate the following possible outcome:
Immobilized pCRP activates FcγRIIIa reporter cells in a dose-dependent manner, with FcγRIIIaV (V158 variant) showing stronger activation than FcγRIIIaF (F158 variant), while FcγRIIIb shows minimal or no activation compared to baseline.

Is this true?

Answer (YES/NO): NO